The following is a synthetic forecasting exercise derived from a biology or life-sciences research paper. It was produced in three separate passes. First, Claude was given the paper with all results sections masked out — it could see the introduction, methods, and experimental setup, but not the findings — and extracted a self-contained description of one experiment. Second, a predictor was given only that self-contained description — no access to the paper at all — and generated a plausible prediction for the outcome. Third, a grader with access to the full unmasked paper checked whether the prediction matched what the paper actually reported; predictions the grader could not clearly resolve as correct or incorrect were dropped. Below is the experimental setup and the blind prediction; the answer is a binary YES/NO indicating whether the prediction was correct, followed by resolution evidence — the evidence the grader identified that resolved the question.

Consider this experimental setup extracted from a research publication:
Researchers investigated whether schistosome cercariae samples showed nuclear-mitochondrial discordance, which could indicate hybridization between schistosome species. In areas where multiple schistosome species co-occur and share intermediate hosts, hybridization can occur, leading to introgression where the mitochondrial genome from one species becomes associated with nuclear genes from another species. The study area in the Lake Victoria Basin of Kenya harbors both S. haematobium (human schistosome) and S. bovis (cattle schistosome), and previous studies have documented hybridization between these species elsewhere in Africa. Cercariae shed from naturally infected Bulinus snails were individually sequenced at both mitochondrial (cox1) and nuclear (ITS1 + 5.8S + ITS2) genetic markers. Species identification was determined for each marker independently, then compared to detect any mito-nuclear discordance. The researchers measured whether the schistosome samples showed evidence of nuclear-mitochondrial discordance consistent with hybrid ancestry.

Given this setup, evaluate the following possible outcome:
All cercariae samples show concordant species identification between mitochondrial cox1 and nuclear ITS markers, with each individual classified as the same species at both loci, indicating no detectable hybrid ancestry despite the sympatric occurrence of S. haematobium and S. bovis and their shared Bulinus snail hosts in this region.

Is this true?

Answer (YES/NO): YES